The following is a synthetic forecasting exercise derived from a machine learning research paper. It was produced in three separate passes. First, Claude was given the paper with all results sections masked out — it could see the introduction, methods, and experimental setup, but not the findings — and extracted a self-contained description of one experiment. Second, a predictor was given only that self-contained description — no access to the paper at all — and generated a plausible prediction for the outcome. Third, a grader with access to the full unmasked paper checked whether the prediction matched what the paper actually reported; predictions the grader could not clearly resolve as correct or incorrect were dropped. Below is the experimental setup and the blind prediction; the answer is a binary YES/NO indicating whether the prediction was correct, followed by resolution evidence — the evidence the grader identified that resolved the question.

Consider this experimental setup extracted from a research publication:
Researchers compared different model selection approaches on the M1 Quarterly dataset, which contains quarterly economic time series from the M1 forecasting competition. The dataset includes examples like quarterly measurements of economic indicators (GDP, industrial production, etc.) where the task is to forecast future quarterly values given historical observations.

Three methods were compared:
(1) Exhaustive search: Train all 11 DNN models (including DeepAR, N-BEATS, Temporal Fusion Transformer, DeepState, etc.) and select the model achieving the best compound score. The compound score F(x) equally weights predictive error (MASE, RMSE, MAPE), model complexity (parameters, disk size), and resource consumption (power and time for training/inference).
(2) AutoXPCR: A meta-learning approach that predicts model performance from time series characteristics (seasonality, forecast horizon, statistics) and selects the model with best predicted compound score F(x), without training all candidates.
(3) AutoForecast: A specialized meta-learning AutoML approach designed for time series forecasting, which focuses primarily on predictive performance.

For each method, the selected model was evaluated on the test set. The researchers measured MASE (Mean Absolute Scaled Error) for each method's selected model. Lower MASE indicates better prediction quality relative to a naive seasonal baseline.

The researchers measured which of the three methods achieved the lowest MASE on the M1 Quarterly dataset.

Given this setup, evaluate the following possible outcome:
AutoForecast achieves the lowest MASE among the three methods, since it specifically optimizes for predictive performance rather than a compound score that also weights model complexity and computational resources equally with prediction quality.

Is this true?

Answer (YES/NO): YES